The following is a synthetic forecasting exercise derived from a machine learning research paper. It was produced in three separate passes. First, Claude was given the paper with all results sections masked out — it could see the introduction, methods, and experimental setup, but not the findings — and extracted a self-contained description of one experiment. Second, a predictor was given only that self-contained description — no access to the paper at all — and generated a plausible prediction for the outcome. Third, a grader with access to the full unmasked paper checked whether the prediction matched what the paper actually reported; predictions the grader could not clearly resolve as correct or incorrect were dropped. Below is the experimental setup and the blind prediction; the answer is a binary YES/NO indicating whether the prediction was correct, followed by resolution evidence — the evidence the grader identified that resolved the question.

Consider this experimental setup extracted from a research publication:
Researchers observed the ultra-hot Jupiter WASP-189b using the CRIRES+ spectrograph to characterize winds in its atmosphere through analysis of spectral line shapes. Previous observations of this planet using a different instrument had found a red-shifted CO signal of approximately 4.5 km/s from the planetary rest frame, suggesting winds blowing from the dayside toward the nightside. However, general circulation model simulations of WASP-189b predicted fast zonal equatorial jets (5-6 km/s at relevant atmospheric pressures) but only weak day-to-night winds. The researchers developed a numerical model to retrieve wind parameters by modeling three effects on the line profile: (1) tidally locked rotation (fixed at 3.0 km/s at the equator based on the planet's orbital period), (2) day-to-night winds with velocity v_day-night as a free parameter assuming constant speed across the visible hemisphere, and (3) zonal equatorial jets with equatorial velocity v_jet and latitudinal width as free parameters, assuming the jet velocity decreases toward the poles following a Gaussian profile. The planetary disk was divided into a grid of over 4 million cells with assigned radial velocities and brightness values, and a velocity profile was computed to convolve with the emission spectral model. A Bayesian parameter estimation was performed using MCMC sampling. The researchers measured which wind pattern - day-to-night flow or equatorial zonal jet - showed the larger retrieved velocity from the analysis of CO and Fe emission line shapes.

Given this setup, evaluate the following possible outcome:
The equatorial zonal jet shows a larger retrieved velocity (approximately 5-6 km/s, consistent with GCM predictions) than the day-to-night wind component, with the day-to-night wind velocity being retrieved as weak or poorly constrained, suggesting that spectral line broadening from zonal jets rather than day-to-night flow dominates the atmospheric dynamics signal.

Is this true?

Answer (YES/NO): NO